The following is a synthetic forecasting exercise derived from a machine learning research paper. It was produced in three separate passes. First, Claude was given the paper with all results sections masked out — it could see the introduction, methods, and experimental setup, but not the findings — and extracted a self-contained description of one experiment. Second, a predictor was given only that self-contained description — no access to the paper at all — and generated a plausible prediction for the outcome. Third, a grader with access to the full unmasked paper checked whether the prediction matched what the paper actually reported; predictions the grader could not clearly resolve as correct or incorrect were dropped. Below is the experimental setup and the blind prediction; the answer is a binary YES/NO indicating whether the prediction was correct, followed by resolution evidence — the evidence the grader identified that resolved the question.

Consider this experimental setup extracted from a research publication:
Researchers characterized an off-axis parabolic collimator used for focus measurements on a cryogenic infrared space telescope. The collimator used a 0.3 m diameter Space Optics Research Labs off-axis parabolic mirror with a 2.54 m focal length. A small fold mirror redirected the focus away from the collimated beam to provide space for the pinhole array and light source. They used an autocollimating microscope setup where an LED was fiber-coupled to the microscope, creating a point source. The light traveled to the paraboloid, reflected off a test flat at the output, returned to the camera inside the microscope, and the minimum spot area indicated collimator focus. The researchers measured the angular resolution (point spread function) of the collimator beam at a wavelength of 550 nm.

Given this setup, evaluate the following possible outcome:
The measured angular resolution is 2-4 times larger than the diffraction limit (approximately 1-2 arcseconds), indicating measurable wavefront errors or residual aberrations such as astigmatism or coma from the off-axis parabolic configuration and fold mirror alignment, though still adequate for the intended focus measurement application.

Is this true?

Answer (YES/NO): NO